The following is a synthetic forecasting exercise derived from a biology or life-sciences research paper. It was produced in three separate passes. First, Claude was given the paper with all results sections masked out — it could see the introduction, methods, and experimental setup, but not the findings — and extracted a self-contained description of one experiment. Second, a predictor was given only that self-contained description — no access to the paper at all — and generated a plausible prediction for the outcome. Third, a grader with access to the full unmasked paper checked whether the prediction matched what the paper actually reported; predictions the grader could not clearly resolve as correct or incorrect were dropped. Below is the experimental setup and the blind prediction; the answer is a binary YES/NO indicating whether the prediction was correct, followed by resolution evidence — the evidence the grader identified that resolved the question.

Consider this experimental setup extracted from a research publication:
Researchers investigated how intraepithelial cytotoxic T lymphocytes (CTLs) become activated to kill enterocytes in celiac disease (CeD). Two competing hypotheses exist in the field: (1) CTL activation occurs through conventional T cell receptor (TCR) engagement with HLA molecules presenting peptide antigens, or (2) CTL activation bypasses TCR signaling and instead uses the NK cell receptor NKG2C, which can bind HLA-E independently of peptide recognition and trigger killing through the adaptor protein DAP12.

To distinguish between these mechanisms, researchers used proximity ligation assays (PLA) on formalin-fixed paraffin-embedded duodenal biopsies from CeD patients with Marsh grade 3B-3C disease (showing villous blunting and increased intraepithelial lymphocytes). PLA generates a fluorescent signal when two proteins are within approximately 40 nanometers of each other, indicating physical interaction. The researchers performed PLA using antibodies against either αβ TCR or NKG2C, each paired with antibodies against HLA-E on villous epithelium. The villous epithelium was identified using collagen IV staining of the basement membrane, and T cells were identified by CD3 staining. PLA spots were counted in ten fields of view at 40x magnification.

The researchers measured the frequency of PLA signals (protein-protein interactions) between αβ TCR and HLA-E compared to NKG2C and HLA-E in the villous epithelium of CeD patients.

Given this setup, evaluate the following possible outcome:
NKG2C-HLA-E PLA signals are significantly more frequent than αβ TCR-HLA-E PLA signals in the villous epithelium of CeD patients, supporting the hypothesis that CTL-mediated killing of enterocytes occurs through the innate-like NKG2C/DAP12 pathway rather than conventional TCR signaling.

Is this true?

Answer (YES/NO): NO